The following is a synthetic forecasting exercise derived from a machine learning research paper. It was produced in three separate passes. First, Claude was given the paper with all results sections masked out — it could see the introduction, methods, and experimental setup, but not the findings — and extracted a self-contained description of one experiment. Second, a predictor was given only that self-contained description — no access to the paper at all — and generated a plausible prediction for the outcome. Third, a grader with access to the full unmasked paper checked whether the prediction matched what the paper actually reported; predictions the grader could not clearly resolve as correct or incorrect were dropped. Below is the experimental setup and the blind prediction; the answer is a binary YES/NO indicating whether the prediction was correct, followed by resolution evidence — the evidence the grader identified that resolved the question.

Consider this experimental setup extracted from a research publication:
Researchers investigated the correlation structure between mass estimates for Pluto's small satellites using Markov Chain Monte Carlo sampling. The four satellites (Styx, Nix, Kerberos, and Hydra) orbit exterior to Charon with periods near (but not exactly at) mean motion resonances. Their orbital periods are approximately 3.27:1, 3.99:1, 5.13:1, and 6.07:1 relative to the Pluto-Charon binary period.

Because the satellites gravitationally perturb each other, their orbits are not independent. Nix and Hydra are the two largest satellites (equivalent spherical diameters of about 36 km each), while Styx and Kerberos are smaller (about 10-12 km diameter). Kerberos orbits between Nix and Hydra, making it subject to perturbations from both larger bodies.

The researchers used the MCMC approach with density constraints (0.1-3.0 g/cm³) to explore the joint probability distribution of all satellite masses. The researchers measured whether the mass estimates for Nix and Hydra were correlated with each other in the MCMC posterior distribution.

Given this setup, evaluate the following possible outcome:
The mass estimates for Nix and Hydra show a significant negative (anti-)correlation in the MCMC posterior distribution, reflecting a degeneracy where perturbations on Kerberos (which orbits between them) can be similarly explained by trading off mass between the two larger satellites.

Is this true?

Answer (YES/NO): NO